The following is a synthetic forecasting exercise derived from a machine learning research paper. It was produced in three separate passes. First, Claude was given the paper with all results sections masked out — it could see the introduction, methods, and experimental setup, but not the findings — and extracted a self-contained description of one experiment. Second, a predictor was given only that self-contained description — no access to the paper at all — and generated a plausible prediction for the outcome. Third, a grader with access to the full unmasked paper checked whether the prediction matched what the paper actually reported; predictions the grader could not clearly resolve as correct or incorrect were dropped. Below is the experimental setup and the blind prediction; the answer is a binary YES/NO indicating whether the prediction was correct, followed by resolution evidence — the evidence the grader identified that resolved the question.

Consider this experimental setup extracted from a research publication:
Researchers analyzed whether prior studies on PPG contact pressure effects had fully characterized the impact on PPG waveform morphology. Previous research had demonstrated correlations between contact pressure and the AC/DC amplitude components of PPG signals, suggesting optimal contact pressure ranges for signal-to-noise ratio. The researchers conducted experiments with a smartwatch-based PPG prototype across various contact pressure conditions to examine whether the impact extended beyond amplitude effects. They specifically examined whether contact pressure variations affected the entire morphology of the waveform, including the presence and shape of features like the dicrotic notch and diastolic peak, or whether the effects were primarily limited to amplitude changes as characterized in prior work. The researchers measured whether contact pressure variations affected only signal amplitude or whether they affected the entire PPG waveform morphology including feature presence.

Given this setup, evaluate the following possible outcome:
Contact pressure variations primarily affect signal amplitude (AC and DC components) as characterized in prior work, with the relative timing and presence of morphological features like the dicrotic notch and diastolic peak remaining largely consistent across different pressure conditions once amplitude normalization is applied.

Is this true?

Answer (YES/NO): NO